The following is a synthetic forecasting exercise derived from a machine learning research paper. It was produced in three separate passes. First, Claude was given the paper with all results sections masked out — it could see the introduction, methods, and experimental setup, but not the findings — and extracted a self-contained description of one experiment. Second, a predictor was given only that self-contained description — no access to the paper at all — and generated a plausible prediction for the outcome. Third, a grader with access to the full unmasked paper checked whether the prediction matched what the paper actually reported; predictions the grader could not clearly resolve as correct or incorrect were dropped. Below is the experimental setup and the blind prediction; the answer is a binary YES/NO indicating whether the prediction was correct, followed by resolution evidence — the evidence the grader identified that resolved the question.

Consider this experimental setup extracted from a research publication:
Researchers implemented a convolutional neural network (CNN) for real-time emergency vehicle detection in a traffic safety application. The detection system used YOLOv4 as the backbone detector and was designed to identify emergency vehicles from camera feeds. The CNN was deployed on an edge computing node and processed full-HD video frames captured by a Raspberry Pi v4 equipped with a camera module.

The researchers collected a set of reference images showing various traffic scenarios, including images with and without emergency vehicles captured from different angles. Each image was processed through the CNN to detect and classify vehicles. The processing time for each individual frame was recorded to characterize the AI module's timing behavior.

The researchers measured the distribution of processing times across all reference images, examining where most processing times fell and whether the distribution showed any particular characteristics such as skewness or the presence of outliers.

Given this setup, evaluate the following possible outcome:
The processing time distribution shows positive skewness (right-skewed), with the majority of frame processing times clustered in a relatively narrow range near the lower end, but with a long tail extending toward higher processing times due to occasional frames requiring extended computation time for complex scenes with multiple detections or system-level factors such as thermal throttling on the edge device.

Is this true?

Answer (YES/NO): YES